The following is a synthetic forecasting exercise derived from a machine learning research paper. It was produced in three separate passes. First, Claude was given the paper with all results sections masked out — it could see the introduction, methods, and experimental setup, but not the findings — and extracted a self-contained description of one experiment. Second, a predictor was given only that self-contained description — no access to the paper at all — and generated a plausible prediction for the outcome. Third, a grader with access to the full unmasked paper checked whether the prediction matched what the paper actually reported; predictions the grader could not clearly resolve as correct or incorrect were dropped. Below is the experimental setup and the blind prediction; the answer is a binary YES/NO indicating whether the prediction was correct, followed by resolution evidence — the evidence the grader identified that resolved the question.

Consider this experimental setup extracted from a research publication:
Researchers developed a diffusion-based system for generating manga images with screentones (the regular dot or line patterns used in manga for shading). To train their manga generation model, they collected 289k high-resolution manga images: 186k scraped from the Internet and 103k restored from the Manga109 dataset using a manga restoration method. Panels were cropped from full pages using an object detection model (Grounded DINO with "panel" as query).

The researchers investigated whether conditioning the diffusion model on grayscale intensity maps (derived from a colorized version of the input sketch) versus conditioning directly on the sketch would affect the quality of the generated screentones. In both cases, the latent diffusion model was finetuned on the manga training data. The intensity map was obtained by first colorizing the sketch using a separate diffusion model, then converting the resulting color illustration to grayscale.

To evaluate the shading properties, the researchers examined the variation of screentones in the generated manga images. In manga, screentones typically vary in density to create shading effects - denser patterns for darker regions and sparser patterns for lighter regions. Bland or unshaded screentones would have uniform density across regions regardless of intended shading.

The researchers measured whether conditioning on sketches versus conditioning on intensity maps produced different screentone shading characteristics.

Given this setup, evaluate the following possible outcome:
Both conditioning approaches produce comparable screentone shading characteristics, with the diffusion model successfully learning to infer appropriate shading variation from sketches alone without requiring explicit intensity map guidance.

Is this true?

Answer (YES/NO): NO